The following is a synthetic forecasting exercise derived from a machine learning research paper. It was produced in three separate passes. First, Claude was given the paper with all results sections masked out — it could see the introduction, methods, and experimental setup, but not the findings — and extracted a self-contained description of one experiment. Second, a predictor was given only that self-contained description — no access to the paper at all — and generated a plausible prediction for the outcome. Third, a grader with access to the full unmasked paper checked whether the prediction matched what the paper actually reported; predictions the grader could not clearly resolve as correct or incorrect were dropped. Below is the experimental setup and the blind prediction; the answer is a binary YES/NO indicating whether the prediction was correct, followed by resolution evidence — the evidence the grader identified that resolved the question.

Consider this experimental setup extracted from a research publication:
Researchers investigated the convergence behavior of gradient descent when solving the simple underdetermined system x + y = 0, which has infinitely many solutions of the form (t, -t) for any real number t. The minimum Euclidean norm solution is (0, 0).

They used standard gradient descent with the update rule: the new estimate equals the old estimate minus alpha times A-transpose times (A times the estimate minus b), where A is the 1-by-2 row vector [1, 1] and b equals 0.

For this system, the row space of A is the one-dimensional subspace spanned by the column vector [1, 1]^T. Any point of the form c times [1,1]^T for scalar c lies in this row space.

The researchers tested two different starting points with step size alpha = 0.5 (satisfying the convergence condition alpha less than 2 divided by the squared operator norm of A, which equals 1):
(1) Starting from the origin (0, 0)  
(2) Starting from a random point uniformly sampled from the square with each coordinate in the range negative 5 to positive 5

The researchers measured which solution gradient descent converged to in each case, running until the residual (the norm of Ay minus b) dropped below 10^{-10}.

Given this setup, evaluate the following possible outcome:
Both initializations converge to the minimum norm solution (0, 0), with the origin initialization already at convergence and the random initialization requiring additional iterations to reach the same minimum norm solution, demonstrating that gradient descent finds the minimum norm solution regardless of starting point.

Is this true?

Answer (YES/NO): NO